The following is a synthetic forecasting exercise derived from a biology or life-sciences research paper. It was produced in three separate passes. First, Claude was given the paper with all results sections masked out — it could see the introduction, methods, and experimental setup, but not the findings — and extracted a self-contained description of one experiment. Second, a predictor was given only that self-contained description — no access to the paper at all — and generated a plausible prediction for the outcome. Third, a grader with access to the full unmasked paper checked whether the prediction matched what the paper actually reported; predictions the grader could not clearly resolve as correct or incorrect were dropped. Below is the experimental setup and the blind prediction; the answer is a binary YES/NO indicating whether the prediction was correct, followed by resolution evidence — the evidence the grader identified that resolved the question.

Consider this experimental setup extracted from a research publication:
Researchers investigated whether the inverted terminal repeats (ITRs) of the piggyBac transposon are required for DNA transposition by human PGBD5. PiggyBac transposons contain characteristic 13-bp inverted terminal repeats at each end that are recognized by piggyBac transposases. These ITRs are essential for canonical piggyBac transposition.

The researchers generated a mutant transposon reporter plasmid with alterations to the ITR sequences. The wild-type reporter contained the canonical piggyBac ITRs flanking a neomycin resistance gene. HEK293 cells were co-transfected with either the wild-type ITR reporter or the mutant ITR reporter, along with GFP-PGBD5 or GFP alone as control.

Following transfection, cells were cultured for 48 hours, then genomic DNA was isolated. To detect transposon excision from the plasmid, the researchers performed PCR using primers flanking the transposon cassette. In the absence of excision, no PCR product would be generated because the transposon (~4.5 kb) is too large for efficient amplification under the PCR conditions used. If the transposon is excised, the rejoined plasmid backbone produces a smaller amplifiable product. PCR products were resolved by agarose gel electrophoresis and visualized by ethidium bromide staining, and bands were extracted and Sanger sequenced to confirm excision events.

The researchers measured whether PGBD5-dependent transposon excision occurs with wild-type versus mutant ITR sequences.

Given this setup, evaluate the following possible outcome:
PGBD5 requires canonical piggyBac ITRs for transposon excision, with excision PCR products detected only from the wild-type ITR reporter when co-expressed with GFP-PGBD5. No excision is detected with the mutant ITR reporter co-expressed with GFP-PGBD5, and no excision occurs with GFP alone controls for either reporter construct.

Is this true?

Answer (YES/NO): NO